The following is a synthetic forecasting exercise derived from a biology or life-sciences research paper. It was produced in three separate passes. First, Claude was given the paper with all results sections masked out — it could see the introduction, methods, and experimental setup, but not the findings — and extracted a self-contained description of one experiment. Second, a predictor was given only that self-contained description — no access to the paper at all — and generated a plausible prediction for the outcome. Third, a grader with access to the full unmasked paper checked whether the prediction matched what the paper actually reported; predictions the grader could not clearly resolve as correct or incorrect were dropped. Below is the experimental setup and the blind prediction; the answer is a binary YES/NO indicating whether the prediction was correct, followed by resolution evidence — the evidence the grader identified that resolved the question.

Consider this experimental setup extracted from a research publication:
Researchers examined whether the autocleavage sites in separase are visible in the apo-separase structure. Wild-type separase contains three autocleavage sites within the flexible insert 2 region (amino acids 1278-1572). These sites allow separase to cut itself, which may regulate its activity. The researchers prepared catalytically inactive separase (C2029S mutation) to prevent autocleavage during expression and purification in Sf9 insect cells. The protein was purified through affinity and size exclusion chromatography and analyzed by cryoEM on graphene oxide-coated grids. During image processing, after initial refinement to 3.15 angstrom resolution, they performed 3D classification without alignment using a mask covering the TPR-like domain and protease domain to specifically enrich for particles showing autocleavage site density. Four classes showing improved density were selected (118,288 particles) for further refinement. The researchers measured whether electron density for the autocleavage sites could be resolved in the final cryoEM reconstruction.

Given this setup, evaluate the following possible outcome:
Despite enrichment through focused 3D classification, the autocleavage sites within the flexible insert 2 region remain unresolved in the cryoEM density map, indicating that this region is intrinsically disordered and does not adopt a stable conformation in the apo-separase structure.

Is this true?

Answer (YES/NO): NO